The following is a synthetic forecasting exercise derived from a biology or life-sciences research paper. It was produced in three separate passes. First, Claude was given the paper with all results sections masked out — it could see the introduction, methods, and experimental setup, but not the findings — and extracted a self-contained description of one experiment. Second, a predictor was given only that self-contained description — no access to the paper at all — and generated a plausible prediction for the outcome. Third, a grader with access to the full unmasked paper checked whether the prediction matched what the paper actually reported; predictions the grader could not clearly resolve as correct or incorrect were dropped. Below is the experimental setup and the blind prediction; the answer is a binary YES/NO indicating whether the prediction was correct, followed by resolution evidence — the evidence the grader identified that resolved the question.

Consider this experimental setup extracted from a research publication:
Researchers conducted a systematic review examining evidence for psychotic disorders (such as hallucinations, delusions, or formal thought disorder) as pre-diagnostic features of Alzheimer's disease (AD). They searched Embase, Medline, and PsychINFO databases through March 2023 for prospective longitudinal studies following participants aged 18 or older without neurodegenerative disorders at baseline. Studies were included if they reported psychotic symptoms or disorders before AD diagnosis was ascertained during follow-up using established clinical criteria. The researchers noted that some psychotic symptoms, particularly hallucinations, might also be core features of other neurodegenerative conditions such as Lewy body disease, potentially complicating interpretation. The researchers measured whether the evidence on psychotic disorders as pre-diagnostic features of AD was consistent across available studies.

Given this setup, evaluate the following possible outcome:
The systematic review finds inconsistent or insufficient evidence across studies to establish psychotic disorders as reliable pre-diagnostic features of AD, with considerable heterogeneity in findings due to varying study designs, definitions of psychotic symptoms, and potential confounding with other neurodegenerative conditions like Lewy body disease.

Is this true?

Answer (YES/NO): YES